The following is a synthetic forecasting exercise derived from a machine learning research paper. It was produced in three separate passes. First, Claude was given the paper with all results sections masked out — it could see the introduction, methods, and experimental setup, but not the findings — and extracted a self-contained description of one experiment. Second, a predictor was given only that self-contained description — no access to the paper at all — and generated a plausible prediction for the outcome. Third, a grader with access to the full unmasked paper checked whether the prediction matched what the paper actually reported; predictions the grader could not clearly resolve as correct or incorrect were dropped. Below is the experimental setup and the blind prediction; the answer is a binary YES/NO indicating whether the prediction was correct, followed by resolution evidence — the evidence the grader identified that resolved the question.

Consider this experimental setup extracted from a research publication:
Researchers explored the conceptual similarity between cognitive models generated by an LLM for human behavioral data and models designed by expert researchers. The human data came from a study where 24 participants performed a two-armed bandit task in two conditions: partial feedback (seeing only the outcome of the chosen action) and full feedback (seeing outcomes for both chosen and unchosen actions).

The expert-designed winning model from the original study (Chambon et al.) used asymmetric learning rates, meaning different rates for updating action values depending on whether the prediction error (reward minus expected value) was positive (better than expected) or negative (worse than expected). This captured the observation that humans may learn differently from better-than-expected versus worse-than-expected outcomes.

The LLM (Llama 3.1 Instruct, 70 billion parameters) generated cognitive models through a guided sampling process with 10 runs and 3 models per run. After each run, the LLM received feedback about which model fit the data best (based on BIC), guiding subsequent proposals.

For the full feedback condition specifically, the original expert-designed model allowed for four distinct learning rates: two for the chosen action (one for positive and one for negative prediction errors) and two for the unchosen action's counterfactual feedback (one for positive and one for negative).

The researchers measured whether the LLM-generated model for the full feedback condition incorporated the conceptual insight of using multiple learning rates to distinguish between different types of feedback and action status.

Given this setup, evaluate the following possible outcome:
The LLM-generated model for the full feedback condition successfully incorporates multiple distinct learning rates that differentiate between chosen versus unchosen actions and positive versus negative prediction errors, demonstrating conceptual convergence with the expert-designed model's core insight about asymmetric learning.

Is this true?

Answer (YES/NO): NO